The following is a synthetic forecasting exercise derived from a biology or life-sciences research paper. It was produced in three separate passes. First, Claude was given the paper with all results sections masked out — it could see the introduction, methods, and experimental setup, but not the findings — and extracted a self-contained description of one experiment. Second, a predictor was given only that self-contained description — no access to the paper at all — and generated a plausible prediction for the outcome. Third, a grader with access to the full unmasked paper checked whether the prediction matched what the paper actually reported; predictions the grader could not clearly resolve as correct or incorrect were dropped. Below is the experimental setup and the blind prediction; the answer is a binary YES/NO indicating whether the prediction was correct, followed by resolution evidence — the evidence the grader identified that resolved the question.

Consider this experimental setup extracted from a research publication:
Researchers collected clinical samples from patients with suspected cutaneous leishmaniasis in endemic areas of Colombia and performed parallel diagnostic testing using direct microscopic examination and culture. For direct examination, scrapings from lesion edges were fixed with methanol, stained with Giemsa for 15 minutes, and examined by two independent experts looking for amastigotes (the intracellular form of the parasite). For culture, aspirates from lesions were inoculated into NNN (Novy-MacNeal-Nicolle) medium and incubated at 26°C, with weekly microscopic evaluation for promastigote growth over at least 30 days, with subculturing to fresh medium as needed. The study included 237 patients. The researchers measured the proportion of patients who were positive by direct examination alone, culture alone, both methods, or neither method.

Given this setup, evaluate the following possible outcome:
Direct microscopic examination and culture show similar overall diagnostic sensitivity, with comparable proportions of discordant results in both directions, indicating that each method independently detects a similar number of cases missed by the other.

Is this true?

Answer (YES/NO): NO